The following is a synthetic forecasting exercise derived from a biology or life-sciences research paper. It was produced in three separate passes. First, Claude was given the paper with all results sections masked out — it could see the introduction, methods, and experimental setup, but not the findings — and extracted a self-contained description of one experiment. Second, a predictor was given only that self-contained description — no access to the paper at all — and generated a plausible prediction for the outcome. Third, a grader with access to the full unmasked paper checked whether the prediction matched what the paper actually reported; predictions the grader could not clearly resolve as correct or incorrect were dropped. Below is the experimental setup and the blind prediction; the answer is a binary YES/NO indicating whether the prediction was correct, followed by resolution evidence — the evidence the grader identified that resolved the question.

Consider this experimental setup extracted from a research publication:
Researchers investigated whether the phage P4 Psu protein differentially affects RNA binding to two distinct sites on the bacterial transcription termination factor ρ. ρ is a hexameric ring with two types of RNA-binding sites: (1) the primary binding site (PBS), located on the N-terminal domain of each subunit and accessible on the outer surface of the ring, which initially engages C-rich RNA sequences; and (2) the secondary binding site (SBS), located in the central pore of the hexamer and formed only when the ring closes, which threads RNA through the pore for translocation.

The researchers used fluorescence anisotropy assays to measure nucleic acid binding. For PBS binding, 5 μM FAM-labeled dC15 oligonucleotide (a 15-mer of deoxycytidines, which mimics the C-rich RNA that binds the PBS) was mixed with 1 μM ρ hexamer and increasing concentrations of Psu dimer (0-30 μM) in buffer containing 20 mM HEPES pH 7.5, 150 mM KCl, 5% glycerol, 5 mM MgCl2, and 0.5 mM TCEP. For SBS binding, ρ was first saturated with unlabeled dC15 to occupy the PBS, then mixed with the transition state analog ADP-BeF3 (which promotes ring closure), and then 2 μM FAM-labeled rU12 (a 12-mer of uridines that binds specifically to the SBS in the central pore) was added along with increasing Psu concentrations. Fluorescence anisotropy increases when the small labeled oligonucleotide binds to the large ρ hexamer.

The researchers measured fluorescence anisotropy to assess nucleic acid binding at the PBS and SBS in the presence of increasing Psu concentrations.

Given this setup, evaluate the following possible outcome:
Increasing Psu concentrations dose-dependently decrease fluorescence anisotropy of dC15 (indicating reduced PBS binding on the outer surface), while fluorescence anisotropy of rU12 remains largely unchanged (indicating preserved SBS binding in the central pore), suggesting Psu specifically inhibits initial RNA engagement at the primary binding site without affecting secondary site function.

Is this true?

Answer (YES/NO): NO